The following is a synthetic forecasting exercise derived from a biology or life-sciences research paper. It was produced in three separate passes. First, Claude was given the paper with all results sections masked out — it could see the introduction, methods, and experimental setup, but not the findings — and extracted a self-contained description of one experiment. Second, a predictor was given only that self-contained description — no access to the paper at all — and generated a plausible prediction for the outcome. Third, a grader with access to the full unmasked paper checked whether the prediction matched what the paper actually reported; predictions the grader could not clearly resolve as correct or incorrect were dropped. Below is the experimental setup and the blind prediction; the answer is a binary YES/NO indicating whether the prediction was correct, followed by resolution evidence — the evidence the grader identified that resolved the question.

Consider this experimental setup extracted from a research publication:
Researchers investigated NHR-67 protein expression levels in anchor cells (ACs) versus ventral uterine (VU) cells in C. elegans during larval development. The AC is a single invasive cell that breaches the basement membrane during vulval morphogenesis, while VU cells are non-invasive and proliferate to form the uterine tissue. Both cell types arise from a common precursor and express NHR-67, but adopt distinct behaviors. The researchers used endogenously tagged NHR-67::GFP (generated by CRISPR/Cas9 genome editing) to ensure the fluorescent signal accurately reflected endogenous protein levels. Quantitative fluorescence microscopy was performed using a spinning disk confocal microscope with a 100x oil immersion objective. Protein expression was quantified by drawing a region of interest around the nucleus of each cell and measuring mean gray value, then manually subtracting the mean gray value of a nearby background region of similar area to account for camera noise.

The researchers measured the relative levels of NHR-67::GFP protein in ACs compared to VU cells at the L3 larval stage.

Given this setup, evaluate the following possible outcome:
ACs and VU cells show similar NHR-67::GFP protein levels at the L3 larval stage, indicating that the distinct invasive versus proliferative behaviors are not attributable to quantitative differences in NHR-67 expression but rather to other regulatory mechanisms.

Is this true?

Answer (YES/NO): NO